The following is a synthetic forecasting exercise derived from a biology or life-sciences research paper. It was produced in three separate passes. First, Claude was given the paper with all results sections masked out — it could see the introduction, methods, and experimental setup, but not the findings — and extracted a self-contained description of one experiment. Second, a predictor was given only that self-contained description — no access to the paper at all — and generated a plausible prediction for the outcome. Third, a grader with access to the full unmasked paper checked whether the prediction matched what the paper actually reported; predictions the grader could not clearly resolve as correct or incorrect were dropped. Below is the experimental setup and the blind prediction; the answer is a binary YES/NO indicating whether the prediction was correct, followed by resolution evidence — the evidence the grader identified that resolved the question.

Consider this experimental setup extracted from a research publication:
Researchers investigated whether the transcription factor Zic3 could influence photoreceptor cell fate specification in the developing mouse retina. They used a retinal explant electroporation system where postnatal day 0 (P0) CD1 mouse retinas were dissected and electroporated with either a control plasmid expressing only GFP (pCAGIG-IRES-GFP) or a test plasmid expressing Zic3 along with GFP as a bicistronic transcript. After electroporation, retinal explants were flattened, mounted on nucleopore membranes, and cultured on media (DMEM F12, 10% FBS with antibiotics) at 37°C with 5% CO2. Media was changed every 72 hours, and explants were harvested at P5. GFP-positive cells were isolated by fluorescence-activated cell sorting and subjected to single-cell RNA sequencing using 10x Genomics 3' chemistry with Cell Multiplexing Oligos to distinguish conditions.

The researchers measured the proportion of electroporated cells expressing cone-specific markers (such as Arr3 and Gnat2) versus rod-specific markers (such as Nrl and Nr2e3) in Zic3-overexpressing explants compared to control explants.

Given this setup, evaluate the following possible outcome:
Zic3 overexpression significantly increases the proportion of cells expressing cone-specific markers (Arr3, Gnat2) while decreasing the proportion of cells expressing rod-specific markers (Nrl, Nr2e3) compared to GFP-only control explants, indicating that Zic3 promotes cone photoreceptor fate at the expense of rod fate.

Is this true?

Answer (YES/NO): YES